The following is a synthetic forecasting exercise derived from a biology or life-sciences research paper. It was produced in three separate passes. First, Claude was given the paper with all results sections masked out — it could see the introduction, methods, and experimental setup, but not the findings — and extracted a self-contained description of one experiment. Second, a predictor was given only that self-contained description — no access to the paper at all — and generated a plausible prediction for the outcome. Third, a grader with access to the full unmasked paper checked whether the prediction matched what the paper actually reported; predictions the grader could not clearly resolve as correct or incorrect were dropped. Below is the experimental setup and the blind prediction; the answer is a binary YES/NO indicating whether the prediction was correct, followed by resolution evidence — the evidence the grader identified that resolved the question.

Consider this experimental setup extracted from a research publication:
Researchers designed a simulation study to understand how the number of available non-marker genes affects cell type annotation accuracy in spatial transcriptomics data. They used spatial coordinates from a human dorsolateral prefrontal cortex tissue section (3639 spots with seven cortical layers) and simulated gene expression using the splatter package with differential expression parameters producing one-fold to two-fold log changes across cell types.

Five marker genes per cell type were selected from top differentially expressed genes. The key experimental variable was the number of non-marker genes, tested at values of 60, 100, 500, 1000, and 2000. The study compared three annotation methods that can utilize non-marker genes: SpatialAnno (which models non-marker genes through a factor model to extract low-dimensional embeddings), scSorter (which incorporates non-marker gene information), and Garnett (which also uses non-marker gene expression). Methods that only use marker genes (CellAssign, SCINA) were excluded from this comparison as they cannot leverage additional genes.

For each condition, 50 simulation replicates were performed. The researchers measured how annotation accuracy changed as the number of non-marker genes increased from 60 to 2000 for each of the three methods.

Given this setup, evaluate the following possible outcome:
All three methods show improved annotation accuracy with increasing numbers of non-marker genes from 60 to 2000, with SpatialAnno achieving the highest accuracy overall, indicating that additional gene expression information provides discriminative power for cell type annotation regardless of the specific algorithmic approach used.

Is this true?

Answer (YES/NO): NO